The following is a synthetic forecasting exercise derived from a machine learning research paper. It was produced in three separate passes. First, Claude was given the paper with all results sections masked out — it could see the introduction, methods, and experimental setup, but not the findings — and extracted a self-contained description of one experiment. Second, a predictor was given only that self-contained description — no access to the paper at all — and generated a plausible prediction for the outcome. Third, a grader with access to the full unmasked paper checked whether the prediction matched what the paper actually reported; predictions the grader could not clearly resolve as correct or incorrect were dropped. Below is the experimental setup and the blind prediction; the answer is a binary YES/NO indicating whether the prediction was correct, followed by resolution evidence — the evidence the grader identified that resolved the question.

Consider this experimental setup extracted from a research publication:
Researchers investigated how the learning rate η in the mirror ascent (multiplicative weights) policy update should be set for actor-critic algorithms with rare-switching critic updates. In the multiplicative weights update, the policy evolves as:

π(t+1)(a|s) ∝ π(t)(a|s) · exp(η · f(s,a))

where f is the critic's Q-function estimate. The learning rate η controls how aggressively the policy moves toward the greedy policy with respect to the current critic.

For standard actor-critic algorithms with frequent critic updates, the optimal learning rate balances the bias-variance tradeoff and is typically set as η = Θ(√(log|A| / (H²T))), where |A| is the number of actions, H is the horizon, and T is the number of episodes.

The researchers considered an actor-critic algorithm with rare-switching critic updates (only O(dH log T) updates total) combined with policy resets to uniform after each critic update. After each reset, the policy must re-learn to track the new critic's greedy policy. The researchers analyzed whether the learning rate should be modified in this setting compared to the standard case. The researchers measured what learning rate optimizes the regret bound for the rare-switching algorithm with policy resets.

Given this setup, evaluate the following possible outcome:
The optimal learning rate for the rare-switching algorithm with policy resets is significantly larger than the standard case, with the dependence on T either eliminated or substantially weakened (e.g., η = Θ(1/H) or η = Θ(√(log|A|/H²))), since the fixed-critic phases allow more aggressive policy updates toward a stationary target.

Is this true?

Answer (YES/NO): NO